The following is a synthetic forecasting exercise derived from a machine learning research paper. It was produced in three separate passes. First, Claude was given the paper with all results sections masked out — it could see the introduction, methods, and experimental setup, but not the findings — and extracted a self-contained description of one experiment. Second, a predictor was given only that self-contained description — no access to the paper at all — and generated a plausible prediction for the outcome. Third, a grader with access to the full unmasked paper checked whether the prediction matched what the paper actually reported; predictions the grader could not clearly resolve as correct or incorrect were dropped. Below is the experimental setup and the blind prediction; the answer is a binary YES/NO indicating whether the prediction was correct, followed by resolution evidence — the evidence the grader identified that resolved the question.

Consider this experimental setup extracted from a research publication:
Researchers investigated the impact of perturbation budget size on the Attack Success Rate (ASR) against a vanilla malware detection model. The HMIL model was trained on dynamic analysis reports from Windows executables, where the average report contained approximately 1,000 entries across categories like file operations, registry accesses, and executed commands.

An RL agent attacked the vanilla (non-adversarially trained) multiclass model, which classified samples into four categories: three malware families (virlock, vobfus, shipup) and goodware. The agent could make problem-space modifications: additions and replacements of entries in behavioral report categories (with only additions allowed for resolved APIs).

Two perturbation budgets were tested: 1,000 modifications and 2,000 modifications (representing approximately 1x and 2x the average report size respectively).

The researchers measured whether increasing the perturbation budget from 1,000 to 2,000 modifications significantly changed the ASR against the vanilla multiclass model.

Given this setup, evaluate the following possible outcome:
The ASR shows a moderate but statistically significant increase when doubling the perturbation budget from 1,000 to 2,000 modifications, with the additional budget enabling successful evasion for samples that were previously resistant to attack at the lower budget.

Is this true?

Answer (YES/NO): NO